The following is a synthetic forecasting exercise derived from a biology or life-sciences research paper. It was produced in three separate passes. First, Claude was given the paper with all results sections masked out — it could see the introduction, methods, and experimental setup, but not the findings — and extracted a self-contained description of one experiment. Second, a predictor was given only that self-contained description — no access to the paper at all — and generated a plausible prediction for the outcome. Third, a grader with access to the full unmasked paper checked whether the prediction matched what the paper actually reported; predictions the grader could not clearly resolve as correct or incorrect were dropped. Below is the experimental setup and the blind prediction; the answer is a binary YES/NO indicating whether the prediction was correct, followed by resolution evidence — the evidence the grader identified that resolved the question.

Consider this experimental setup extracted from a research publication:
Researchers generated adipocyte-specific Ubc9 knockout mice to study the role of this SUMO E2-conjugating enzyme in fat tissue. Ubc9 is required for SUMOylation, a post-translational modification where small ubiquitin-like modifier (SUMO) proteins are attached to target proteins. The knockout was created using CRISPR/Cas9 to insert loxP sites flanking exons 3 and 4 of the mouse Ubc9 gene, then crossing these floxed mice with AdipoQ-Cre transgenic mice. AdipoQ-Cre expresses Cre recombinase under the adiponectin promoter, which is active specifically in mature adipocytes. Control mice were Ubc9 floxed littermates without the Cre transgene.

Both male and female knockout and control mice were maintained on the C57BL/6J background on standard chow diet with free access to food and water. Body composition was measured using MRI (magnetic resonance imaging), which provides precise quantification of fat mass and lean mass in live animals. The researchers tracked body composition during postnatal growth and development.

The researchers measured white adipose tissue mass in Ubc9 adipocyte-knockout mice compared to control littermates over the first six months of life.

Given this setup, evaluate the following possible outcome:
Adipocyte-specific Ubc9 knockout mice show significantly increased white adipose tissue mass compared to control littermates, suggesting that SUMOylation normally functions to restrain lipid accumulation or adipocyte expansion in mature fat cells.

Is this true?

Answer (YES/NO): NO